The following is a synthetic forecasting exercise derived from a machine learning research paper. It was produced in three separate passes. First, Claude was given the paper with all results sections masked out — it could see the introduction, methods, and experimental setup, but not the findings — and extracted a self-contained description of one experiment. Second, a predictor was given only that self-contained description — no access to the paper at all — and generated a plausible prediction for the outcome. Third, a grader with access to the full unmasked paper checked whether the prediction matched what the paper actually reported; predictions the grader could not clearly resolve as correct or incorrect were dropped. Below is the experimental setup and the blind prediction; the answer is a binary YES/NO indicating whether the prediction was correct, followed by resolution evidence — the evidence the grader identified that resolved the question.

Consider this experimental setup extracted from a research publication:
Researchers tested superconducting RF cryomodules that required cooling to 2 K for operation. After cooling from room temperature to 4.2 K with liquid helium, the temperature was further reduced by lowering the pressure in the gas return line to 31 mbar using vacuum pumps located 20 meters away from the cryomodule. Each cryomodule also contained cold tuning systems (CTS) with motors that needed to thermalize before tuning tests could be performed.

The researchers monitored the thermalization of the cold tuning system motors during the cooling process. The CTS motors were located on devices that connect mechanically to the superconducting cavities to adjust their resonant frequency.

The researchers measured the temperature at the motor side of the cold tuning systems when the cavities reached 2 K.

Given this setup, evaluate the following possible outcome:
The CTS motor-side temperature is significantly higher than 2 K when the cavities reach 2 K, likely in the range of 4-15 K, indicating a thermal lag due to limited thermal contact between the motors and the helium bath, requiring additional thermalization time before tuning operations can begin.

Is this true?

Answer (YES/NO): NO